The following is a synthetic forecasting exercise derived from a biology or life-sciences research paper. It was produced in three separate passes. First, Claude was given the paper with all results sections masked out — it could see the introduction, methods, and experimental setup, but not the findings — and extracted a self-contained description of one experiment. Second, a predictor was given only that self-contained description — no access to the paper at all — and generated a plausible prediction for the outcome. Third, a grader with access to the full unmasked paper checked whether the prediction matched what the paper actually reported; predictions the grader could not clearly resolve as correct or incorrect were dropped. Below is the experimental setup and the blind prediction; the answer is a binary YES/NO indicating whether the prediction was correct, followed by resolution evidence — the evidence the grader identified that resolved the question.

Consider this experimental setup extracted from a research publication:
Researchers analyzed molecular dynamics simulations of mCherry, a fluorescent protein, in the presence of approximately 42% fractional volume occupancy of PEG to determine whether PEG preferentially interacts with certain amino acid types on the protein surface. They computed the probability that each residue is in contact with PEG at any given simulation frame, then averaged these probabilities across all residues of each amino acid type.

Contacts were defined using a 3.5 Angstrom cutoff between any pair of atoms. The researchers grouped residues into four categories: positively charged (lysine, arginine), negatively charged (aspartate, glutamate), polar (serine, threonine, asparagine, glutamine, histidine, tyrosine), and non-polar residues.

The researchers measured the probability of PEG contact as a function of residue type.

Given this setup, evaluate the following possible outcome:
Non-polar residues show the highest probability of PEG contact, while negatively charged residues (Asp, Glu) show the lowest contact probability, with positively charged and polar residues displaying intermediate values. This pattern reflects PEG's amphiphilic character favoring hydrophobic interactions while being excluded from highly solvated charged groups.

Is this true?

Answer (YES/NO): NO